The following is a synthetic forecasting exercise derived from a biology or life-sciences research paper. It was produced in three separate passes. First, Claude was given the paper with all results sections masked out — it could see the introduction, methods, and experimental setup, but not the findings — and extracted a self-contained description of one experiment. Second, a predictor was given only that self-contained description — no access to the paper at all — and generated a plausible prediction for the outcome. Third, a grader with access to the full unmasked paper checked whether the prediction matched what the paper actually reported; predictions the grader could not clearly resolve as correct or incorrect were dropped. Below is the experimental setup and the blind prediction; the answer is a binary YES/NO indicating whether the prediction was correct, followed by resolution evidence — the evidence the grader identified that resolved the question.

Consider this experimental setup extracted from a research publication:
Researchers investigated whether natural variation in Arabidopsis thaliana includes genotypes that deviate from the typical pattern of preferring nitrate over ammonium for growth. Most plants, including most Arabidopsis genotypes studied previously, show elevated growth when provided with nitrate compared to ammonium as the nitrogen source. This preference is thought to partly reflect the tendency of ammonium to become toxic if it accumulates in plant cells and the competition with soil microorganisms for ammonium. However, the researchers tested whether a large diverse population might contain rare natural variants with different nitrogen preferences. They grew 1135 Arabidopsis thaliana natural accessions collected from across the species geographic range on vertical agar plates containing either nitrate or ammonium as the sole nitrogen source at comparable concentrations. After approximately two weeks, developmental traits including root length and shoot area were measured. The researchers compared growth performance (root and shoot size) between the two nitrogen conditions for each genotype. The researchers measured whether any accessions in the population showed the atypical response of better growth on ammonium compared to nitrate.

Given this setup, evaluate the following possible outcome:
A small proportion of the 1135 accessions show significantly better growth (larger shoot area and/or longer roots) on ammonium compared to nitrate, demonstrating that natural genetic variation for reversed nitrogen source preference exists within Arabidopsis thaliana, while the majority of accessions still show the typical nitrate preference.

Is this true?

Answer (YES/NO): YES